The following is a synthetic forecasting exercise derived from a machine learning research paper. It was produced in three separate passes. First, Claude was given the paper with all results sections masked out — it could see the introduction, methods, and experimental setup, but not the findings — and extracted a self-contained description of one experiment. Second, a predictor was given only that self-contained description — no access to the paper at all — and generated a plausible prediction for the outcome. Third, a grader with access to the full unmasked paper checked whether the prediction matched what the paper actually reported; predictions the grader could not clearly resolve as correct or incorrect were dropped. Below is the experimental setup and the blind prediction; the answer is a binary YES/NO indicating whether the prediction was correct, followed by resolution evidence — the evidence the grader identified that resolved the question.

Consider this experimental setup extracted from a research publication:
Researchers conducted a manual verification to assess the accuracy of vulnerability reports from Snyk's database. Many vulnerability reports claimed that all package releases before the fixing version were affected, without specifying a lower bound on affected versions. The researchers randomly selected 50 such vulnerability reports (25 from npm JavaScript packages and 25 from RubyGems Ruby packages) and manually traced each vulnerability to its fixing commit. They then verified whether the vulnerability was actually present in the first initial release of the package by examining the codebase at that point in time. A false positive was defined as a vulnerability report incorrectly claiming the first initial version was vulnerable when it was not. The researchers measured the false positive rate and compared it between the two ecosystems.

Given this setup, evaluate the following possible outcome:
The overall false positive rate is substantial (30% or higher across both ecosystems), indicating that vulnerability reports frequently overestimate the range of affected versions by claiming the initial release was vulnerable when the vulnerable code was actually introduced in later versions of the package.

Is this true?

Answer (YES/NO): NO